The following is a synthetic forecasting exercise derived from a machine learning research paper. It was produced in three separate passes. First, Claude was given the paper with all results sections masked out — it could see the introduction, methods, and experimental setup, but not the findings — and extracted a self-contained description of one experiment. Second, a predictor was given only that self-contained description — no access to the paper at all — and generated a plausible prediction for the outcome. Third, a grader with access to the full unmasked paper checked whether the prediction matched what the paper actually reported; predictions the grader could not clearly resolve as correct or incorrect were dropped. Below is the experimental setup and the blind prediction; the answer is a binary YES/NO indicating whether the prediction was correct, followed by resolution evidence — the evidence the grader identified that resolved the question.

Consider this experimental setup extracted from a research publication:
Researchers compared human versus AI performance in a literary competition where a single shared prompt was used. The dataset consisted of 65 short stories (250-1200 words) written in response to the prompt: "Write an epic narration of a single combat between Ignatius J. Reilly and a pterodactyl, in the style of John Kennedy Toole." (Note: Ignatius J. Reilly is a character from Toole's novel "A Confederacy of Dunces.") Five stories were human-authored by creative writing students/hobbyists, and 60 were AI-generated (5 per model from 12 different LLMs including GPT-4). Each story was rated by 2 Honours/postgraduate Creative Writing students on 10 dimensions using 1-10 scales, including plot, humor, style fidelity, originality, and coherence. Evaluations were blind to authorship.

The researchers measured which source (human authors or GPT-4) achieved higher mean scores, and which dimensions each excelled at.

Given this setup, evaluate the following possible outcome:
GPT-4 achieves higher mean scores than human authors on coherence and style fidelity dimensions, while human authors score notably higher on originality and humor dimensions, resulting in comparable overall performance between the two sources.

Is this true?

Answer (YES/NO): NO